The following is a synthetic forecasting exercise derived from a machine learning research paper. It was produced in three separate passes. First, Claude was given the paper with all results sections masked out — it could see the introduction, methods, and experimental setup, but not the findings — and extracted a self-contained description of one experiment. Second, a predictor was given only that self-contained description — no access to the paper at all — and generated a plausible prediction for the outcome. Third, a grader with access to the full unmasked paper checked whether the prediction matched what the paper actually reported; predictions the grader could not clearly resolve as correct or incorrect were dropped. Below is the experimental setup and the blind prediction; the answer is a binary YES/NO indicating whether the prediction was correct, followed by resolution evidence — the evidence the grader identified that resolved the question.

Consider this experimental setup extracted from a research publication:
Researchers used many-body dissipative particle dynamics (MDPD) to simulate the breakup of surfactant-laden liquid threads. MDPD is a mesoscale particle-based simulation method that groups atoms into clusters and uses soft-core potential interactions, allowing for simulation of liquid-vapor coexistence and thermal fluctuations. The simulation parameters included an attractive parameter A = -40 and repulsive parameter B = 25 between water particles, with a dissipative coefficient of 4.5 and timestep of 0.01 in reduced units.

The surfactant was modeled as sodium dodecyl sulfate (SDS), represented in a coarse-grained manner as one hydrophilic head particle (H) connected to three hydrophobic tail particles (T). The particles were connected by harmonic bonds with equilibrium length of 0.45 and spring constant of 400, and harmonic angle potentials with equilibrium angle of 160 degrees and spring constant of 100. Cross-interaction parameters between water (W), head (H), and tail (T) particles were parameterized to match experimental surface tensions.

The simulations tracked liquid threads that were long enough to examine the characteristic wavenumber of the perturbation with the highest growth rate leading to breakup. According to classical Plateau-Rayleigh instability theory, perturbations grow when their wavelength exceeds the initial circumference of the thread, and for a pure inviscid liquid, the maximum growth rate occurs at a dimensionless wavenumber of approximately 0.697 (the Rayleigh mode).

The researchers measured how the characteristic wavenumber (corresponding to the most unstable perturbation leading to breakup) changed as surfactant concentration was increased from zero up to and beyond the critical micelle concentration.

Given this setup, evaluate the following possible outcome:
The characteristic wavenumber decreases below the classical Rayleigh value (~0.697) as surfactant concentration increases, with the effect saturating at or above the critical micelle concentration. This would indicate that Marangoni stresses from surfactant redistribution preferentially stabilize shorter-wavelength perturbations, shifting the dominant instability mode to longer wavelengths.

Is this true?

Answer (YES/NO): NO